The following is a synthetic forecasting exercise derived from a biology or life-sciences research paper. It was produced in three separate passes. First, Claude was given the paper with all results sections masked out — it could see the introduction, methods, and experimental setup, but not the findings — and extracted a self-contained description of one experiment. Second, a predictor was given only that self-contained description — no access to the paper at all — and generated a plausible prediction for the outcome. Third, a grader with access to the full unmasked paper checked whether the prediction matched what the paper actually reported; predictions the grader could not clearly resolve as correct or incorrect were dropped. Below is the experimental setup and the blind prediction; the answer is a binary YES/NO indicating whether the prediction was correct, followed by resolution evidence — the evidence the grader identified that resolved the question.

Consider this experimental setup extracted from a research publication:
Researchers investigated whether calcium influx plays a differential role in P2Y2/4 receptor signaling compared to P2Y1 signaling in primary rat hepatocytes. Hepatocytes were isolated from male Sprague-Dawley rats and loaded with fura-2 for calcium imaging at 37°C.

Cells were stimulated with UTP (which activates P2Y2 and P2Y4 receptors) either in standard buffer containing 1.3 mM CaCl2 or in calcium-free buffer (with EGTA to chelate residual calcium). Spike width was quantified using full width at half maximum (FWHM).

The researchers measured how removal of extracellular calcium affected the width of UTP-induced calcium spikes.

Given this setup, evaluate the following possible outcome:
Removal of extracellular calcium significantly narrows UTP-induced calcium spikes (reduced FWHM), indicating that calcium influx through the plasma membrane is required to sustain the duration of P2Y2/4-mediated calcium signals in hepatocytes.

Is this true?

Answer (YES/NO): NO